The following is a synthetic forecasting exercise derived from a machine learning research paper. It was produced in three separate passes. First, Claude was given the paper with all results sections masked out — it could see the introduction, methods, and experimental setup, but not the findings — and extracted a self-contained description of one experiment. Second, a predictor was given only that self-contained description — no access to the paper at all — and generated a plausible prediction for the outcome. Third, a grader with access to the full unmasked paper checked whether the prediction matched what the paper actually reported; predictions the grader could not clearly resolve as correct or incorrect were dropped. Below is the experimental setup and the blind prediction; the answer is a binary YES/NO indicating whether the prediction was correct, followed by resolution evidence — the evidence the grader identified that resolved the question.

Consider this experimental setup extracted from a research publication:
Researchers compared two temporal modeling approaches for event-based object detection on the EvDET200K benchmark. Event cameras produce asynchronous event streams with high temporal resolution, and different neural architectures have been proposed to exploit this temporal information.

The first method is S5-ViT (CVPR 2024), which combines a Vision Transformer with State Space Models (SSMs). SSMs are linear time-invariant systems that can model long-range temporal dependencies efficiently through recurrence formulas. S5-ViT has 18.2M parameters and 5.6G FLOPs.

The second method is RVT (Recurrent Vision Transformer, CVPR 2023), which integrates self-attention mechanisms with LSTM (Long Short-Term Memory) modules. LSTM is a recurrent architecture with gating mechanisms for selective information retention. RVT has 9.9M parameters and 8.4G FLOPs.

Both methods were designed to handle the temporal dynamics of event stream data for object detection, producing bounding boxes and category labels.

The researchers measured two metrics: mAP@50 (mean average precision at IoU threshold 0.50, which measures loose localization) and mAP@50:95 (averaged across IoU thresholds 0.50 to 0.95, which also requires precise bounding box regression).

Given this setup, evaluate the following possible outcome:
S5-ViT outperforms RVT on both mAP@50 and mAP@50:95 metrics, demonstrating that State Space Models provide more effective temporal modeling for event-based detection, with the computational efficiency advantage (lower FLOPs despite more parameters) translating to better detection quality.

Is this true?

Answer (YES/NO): YES